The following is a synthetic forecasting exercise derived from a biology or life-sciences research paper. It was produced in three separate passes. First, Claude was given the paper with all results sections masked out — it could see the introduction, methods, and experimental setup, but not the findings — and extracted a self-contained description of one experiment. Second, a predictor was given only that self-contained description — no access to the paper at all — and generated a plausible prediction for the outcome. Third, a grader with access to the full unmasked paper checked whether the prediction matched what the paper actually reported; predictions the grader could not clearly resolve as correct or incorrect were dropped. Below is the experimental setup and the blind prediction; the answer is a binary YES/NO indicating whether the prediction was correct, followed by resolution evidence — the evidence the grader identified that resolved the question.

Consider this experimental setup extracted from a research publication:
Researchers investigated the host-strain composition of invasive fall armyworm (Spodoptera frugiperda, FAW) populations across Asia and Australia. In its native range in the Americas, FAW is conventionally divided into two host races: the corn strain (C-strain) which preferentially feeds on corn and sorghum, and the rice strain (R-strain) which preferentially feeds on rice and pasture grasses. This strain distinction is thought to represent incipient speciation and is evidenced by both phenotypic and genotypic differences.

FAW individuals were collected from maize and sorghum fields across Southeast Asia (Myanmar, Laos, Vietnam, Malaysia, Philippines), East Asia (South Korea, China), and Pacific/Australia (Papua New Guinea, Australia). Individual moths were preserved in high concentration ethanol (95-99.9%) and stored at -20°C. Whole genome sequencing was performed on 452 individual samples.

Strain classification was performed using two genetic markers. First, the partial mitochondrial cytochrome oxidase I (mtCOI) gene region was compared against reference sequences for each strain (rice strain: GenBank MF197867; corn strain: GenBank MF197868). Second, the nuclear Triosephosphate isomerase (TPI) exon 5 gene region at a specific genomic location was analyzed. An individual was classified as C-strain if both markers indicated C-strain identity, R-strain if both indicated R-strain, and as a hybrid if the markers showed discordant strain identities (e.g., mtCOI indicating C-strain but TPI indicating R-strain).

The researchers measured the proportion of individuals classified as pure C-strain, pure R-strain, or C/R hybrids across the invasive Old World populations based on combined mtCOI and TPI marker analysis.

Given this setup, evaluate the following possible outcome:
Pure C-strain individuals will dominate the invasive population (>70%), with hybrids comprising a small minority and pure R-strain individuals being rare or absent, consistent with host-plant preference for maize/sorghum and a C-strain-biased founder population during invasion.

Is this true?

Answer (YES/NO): NO